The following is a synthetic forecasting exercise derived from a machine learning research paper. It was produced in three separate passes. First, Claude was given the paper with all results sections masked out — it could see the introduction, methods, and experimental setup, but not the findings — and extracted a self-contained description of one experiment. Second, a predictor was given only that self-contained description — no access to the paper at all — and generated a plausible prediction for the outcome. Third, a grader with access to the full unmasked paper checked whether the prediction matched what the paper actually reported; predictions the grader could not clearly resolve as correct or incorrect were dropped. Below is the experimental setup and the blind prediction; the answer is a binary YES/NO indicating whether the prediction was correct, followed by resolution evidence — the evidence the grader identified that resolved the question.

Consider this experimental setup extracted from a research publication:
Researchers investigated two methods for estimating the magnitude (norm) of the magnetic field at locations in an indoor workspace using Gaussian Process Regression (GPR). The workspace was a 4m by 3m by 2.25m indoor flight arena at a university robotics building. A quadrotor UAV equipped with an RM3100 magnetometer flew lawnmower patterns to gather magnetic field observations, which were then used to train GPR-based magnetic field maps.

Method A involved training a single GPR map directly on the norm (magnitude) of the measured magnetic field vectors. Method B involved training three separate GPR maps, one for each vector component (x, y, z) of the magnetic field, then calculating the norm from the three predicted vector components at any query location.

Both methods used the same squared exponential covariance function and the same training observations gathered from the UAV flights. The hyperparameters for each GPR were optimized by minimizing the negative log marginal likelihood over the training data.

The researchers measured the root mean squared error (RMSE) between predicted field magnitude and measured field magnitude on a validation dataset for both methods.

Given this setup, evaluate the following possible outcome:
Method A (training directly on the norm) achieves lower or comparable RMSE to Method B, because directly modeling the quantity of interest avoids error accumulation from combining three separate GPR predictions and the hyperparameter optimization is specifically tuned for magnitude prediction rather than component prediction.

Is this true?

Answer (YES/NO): YES